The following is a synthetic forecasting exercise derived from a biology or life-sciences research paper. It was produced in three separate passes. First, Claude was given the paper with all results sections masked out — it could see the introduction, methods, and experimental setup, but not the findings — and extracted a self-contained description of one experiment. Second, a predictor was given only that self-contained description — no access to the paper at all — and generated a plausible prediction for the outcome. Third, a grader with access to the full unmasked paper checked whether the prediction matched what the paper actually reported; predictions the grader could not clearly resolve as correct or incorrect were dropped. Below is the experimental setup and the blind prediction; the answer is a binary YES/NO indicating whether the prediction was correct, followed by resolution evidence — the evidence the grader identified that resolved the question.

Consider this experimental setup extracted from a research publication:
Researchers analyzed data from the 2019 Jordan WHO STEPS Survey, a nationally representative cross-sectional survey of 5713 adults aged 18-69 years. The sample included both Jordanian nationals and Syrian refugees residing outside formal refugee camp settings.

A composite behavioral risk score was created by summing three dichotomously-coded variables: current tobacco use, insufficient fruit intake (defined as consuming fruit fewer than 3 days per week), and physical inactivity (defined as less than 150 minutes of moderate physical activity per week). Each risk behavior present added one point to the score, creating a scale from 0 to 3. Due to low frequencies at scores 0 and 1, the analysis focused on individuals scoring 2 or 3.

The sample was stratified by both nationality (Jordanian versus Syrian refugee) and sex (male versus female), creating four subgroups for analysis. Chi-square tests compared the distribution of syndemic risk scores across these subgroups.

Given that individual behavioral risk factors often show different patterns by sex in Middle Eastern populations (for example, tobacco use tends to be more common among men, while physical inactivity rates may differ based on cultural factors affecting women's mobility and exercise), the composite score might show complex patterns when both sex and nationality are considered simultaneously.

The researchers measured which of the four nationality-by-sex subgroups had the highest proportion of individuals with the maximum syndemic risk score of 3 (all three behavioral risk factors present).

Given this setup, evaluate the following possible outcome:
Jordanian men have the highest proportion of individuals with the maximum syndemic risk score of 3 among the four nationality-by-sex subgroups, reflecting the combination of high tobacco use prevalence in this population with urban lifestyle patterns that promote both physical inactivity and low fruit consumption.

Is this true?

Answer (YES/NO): NO